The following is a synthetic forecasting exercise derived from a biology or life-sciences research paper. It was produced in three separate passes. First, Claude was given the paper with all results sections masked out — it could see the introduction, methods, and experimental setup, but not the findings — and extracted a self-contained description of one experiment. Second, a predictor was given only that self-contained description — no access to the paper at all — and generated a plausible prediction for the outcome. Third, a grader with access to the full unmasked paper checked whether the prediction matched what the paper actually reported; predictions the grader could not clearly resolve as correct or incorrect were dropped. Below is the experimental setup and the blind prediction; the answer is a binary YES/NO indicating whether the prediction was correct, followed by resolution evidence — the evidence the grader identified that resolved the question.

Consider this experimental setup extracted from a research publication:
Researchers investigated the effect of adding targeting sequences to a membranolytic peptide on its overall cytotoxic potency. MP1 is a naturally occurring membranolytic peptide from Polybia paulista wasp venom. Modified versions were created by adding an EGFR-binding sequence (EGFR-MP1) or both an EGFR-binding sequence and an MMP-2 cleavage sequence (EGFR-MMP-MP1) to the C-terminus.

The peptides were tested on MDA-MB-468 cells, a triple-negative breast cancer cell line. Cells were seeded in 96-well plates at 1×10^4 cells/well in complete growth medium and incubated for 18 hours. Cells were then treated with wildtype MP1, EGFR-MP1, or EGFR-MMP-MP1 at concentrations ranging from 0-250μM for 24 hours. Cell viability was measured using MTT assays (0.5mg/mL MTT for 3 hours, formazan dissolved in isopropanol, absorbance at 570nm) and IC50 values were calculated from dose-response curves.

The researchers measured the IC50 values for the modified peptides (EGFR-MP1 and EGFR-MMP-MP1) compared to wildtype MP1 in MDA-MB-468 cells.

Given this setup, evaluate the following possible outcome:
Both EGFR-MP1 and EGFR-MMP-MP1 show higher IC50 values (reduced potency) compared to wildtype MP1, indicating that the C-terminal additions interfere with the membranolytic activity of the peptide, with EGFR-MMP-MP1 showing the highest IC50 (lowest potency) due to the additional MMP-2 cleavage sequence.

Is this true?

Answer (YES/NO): YES